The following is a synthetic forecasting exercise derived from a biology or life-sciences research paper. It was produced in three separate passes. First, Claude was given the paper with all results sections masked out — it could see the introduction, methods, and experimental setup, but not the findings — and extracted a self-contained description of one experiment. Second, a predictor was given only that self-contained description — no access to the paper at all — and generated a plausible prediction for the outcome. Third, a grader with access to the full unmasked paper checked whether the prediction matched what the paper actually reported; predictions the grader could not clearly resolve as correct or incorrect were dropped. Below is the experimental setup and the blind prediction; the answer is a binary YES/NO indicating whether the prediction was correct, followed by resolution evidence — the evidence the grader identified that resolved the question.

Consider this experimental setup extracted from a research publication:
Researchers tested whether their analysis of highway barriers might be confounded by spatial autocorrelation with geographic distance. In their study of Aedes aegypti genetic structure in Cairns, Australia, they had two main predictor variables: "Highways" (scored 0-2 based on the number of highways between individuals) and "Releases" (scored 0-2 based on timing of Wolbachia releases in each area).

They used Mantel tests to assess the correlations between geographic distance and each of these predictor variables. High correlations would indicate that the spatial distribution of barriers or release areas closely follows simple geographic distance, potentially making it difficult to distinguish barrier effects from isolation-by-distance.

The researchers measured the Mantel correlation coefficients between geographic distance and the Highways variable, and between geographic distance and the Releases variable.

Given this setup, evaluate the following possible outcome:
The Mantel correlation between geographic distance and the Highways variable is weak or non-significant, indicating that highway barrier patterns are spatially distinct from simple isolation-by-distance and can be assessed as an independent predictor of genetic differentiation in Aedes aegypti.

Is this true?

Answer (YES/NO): NO